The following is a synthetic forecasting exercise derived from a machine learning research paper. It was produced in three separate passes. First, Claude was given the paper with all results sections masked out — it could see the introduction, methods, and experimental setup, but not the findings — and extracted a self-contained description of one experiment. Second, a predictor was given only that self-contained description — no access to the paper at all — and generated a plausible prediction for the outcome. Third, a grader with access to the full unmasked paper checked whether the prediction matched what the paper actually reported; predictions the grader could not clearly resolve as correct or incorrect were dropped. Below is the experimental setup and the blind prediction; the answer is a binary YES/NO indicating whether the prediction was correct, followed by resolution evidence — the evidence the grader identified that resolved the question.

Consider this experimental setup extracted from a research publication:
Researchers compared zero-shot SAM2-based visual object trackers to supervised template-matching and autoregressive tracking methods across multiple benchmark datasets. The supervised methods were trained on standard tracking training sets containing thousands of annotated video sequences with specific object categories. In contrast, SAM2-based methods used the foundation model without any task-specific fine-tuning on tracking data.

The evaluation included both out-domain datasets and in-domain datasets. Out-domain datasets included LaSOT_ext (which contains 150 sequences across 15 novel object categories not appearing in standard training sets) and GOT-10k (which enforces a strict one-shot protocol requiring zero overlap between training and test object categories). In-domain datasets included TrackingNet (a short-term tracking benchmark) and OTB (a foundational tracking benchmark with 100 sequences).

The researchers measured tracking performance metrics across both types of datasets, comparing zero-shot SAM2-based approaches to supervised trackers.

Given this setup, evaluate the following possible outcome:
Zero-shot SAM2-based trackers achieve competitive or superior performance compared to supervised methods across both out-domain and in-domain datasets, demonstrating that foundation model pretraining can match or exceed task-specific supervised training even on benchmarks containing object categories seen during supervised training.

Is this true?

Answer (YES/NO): YES